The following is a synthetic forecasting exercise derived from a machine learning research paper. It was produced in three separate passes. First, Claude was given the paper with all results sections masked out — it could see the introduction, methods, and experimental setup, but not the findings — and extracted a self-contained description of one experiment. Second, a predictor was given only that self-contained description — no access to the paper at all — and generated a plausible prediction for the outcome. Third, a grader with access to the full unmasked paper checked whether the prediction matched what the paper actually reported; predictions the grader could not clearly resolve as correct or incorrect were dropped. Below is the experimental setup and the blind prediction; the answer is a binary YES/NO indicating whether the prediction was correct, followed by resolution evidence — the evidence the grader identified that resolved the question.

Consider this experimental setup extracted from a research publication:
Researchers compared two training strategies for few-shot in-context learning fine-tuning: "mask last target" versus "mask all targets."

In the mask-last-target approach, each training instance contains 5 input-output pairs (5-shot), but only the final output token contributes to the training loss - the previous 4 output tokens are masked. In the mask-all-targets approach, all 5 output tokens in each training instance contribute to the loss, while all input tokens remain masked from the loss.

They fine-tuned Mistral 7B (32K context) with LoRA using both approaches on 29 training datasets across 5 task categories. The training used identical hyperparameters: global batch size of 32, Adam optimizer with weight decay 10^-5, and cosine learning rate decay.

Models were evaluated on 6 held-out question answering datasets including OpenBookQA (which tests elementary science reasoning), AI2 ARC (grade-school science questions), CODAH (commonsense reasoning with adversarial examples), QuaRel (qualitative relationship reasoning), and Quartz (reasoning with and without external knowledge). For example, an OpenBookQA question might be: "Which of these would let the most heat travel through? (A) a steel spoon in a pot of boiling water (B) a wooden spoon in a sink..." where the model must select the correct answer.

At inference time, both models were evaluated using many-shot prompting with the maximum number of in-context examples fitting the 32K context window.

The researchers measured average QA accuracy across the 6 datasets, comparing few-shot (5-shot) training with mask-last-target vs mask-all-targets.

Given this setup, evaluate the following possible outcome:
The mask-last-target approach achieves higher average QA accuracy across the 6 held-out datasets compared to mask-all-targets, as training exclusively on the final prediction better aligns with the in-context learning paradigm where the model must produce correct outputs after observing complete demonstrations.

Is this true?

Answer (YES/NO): NO